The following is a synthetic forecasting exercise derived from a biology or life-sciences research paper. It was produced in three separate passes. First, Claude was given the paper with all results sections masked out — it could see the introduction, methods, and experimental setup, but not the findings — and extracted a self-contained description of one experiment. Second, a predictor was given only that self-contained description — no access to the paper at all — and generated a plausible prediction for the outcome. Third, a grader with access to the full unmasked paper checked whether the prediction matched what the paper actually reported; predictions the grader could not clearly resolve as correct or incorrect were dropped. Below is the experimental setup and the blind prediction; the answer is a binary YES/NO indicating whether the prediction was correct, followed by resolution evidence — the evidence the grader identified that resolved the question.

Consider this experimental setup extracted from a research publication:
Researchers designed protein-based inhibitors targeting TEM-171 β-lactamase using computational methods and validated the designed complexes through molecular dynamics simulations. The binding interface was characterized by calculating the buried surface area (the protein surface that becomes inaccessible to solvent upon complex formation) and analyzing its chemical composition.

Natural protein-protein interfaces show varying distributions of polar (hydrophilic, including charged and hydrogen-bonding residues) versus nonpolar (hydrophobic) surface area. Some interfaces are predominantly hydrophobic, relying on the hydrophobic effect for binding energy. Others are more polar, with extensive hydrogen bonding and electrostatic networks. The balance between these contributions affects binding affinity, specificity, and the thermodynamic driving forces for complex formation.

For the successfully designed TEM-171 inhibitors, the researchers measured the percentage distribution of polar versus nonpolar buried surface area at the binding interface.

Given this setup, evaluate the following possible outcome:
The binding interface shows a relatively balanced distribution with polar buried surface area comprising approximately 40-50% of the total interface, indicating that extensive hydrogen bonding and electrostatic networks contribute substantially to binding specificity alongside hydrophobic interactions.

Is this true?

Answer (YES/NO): YES